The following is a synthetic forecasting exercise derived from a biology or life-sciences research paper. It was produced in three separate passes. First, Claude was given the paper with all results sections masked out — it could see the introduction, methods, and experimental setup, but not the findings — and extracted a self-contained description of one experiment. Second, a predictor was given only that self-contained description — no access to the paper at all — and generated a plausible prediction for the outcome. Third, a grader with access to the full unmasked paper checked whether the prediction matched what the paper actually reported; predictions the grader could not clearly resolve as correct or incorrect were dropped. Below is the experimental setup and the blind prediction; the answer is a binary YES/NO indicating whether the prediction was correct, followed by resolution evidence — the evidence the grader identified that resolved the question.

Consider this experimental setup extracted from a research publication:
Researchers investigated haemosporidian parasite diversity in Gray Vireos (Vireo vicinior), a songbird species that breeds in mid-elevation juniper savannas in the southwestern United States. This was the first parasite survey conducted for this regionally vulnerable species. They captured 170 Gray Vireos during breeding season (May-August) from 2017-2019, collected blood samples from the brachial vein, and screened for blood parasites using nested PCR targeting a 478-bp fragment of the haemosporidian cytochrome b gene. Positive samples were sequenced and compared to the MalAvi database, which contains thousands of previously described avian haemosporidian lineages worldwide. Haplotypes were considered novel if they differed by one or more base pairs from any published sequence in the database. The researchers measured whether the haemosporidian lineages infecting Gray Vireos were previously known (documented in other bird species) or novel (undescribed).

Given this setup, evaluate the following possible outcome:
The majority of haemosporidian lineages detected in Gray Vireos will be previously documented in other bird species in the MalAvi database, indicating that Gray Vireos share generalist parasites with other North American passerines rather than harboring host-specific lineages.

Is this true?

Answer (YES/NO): NO